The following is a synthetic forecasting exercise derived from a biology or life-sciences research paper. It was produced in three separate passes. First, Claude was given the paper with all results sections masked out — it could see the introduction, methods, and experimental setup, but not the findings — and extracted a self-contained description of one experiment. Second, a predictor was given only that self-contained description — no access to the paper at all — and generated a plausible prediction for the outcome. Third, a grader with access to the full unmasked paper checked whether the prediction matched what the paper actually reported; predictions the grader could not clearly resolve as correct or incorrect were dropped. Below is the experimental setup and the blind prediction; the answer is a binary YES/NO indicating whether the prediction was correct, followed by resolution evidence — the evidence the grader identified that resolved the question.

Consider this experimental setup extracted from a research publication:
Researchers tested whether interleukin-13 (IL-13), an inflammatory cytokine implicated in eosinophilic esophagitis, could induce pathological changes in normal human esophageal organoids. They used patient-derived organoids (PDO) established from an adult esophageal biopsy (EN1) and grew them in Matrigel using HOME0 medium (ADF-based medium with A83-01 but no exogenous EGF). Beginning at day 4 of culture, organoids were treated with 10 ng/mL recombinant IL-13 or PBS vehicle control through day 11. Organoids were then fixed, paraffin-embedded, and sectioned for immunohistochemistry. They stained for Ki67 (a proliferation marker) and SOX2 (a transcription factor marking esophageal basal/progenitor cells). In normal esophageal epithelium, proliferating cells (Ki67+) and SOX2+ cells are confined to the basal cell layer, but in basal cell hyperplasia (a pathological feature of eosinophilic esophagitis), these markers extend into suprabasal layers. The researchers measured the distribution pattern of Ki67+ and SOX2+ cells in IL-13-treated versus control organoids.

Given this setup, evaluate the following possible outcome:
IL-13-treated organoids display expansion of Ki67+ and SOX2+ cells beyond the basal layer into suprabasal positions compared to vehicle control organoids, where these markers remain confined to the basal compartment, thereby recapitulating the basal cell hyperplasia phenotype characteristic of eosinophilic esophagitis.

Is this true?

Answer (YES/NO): NO